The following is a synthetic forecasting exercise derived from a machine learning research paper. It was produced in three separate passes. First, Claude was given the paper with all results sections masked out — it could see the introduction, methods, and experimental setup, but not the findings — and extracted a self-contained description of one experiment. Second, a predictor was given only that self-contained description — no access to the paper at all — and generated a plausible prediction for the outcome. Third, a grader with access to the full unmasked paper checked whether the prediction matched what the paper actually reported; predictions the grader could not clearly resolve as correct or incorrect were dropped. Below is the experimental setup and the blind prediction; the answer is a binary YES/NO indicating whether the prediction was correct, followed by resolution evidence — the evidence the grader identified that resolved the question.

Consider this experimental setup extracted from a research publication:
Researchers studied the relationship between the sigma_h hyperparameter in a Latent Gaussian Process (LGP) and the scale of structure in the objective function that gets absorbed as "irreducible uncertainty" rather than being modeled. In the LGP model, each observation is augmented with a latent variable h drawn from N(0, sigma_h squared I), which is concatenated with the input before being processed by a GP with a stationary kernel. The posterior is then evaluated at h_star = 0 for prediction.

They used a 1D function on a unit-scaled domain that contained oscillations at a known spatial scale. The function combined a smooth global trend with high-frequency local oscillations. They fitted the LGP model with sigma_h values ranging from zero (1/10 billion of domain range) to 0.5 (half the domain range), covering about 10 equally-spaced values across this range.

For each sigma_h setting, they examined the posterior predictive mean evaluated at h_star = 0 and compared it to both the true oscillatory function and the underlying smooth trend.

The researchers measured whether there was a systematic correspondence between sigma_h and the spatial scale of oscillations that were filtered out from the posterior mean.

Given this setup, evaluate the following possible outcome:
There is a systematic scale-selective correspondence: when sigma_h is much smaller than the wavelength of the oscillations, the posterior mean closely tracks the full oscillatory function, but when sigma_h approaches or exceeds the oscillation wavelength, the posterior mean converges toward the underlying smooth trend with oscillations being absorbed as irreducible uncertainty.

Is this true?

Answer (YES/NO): YES